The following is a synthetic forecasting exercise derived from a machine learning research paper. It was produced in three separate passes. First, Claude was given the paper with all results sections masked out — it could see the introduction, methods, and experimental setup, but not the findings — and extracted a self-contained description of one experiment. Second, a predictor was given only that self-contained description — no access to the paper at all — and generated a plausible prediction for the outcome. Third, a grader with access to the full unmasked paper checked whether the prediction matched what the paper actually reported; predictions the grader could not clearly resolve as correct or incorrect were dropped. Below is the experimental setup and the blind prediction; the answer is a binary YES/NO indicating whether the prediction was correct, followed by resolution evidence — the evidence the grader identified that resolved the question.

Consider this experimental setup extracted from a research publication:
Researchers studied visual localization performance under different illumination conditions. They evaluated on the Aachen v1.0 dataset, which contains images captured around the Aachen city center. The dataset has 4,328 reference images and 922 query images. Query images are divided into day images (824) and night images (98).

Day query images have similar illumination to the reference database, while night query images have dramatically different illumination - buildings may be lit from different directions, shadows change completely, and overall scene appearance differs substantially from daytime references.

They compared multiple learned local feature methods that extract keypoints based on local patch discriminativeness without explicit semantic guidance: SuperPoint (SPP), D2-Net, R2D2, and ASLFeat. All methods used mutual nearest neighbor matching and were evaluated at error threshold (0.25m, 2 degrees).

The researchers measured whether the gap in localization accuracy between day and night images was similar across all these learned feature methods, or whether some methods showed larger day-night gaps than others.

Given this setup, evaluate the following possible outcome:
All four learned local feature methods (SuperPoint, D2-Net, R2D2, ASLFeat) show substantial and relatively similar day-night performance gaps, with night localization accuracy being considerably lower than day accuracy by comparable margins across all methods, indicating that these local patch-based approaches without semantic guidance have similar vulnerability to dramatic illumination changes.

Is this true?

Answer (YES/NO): YES